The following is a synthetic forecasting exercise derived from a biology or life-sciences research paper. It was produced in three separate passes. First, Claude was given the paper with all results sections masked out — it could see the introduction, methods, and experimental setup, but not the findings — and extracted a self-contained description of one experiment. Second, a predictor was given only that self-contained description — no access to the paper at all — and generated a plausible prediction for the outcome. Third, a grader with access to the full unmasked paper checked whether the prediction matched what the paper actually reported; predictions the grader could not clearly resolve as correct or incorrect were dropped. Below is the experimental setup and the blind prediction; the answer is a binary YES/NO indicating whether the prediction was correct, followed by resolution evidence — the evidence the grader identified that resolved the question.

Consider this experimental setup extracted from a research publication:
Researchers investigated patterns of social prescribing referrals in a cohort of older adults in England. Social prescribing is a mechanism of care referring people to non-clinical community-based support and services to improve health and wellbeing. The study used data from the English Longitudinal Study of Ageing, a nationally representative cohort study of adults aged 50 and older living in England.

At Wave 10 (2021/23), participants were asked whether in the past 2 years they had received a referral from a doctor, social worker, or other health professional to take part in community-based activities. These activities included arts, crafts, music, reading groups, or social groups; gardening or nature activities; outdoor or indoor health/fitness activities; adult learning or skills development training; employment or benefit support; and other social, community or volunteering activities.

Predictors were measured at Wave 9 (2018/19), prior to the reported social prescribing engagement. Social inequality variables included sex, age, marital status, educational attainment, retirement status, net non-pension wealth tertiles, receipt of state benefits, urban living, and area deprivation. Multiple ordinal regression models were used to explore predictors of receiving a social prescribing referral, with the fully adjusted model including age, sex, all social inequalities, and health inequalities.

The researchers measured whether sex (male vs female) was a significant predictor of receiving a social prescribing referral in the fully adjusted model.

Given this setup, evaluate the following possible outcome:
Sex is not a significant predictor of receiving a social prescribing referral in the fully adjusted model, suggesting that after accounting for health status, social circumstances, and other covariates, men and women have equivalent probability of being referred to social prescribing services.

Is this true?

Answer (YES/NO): YES